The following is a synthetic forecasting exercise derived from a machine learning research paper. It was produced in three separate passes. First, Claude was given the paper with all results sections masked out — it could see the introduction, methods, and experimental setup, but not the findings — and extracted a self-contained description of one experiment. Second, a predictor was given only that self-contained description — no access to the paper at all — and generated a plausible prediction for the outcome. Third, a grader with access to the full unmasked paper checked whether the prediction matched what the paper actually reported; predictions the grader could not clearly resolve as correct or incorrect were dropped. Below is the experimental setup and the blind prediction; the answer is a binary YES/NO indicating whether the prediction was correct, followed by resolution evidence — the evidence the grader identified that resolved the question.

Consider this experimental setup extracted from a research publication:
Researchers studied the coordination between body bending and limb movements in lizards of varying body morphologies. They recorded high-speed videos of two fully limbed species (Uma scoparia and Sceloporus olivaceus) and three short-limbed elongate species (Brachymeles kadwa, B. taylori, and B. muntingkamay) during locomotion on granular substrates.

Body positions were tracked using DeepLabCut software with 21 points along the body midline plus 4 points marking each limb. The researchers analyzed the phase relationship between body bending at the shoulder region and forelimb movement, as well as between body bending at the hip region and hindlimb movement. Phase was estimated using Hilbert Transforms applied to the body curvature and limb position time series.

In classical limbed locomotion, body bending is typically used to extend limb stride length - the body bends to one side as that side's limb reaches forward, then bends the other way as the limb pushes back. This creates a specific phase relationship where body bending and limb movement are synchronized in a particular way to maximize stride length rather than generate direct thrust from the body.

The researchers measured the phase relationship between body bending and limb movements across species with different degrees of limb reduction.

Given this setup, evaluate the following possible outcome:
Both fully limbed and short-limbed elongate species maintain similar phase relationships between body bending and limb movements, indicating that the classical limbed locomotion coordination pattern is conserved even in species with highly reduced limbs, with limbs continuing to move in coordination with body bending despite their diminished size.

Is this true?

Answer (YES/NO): YES